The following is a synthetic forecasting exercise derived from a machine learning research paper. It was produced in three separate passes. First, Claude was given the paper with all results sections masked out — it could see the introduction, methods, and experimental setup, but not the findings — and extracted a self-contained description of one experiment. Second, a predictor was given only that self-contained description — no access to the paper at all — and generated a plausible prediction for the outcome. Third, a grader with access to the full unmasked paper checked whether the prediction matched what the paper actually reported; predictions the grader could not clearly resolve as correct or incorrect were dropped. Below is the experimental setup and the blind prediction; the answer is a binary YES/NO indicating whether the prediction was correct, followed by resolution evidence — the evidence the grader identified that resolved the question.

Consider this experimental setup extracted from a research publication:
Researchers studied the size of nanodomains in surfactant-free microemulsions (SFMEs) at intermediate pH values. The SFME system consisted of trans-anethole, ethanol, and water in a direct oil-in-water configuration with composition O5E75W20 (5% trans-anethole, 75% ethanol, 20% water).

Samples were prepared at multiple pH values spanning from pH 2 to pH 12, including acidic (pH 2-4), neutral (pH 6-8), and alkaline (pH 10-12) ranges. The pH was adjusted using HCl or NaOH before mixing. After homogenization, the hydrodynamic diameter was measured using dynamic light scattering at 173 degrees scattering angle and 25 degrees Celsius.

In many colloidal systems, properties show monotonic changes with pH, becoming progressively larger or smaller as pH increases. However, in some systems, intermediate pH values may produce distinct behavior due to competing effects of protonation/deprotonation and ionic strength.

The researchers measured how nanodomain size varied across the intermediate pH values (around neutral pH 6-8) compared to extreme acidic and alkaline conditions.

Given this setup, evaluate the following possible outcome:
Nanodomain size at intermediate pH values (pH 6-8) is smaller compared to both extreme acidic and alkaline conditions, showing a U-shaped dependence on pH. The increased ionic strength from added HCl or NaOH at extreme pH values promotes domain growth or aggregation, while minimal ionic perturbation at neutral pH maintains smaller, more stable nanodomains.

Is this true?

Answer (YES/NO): NO